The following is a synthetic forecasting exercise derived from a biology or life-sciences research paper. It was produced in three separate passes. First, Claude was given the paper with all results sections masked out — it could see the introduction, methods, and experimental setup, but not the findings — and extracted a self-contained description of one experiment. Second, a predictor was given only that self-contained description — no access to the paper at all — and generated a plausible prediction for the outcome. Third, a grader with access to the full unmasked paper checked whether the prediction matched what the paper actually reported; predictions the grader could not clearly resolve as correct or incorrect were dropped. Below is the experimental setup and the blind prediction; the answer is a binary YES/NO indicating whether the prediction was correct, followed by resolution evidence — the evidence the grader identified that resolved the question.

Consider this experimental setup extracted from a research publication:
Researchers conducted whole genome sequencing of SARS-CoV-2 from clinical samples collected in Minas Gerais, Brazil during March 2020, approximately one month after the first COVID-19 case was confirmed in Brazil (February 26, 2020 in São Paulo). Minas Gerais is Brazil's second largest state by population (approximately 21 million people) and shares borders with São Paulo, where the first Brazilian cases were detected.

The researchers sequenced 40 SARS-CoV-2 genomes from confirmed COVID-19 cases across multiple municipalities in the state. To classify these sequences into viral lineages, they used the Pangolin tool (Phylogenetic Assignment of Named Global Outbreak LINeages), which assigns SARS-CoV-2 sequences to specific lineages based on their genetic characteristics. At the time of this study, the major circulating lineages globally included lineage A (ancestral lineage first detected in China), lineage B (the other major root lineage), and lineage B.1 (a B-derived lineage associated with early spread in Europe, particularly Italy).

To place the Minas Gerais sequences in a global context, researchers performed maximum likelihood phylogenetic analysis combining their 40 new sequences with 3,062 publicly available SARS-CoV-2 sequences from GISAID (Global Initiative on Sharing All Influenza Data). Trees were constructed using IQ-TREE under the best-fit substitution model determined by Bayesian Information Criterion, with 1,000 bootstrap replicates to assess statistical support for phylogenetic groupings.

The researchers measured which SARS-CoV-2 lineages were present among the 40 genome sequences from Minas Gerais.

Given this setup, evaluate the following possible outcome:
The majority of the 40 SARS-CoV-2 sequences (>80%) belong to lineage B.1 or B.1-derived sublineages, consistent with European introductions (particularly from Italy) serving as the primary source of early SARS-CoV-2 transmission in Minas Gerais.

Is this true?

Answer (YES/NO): YES